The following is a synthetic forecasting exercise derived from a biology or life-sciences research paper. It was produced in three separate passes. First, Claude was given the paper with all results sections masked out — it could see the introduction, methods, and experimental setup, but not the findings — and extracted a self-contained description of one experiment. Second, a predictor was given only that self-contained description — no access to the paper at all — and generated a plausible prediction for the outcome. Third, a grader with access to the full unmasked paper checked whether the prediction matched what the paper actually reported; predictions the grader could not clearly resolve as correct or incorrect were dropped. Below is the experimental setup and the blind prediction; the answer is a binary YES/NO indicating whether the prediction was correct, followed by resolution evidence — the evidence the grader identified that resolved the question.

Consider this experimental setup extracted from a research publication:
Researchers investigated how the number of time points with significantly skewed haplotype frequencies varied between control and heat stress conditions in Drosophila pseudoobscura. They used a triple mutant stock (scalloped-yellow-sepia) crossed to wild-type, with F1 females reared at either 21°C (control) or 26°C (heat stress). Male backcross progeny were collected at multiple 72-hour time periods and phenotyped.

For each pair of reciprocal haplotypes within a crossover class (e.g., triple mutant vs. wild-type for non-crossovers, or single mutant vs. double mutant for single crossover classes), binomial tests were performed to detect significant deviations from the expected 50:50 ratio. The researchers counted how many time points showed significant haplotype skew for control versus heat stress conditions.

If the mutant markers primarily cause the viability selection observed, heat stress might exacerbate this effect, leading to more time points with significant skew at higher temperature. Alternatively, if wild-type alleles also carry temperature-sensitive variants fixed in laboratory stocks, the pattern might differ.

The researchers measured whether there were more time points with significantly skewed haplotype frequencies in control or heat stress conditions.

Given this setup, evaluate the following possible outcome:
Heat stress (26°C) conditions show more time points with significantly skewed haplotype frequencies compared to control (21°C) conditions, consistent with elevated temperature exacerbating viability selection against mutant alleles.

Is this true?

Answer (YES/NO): NO